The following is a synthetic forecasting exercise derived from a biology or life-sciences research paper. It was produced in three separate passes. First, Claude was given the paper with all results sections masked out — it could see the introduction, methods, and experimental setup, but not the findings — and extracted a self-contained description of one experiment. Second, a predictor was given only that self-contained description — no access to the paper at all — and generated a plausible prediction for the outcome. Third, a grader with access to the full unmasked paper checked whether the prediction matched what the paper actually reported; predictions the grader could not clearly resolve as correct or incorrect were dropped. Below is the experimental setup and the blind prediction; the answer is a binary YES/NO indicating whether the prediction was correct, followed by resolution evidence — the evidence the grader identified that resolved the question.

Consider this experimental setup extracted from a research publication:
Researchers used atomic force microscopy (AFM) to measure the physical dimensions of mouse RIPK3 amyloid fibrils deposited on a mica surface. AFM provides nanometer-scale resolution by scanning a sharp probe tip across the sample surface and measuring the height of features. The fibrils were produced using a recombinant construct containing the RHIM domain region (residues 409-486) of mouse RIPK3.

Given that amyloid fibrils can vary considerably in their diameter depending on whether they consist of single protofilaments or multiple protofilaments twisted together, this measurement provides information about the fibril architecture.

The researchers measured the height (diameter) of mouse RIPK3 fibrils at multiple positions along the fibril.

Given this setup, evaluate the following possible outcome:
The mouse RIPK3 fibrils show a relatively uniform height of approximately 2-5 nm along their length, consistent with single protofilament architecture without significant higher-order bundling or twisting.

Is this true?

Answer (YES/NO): NO